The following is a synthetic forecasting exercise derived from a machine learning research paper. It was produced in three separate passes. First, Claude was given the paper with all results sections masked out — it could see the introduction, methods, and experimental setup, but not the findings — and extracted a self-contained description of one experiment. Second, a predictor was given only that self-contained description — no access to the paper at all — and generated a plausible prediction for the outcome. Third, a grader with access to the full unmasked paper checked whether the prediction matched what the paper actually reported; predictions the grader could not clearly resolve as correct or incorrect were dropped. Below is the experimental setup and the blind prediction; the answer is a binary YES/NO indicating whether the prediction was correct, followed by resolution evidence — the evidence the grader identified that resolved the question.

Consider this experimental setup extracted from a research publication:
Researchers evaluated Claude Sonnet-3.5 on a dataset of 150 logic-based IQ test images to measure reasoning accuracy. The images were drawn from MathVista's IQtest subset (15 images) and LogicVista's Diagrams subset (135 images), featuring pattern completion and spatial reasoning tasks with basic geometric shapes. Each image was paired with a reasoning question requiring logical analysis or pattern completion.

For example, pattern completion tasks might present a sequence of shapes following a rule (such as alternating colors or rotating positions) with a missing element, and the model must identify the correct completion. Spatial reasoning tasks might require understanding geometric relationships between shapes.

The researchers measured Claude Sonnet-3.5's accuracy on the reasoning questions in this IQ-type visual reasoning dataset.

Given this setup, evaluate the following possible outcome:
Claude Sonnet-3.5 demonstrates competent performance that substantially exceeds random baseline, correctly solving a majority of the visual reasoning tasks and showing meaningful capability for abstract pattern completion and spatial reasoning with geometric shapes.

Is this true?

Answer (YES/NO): NO